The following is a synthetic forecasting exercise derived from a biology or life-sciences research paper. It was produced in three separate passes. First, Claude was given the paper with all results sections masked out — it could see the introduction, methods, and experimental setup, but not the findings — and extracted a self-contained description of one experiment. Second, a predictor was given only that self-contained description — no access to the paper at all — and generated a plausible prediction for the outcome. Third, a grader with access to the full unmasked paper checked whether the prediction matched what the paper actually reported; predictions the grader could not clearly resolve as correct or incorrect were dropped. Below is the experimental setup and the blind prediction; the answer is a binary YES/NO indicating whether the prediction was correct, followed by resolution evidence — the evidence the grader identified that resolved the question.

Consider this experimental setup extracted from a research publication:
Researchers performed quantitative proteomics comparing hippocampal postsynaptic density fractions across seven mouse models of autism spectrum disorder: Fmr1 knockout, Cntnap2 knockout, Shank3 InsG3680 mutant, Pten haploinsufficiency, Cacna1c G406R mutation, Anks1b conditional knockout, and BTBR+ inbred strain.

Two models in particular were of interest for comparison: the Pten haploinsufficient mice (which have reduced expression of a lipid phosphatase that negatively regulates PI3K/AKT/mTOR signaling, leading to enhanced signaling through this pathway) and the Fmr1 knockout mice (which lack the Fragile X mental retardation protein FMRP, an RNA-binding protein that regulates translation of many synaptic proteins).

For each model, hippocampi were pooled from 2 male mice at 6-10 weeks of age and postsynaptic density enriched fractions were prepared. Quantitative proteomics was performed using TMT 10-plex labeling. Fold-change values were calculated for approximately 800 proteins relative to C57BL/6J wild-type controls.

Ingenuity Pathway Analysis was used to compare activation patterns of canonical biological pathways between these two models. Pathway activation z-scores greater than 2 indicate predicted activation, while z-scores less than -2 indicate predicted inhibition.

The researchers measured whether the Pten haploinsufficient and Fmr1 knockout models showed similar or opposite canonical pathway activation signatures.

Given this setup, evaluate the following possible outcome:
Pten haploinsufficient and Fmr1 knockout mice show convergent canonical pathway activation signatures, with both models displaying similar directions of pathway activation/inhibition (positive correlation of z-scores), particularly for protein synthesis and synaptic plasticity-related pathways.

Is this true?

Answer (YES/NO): YES